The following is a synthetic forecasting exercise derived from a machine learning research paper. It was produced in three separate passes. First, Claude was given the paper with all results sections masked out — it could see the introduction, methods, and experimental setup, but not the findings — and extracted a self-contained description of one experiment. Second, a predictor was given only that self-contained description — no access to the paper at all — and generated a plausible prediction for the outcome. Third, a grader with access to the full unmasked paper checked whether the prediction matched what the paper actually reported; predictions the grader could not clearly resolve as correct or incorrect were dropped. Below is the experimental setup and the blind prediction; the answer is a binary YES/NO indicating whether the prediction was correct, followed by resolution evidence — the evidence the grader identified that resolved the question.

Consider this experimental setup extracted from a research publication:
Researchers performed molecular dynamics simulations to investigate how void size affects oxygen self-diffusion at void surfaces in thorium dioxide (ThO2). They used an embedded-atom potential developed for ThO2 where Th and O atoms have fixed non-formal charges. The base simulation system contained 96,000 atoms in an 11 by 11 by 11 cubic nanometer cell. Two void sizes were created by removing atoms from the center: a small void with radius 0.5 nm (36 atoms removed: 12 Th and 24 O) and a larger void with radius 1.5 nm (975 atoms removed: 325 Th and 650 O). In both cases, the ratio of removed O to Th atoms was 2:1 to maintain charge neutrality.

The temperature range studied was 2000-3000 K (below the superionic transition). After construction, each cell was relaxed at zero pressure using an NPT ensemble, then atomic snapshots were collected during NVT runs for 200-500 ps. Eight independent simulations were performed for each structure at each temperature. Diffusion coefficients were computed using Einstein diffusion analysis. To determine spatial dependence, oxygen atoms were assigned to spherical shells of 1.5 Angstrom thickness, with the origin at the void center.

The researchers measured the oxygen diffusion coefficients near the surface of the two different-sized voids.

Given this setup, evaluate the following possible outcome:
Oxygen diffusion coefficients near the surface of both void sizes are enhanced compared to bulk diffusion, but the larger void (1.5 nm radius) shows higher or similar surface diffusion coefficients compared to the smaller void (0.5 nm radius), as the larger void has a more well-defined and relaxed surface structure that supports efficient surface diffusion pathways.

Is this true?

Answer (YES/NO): YES